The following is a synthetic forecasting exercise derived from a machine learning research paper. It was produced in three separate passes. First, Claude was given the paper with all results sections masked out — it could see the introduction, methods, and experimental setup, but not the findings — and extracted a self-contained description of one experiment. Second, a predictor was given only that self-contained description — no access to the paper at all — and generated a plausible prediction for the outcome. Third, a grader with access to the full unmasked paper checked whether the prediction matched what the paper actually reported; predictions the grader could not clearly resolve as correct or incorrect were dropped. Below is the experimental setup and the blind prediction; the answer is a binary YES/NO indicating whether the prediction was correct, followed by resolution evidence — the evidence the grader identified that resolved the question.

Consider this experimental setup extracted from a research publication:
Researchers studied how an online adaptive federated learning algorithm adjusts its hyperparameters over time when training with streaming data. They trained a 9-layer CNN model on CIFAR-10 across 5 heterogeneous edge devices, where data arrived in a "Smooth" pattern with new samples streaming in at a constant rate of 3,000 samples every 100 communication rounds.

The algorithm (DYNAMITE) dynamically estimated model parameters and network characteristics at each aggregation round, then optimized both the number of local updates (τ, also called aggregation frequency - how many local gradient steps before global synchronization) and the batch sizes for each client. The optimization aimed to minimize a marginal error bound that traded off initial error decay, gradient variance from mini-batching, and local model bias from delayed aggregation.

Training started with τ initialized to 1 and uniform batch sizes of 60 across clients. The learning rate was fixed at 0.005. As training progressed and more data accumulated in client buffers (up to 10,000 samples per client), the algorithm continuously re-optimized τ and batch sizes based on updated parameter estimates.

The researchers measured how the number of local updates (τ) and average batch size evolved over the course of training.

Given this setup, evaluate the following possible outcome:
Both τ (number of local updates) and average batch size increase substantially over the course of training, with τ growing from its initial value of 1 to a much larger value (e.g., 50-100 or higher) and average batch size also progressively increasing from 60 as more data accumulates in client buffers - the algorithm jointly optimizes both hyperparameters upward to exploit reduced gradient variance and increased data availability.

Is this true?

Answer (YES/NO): NO